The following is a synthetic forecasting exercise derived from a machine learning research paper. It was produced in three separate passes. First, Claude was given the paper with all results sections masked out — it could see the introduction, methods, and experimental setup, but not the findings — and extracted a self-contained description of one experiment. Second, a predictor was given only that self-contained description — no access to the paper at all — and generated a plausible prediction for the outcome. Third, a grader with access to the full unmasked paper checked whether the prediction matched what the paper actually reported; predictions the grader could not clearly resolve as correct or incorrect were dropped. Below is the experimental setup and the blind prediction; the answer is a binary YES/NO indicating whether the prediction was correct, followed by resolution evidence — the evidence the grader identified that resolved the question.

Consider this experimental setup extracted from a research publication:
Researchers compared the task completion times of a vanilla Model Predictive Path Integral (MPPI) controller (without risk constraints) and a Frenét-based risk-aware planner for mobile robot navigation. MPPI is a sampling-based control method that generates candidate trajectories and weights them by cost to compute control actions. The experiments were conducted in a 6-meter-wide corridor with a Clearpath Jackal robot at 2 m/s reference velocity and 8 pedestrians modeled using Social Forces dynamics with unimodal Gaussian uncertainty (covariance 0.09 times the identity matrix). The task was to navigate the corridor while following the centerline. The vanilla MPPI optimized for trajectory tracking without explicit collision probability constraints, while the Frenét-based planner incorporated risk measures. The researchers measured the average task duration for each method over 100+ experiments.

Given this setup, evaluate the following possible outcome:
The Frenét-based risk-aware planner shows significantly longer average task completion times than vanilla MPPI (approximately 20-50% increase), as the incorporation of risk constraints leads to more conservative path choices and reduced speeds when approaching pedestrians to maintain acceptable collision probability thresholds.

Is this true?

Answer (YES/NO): NO